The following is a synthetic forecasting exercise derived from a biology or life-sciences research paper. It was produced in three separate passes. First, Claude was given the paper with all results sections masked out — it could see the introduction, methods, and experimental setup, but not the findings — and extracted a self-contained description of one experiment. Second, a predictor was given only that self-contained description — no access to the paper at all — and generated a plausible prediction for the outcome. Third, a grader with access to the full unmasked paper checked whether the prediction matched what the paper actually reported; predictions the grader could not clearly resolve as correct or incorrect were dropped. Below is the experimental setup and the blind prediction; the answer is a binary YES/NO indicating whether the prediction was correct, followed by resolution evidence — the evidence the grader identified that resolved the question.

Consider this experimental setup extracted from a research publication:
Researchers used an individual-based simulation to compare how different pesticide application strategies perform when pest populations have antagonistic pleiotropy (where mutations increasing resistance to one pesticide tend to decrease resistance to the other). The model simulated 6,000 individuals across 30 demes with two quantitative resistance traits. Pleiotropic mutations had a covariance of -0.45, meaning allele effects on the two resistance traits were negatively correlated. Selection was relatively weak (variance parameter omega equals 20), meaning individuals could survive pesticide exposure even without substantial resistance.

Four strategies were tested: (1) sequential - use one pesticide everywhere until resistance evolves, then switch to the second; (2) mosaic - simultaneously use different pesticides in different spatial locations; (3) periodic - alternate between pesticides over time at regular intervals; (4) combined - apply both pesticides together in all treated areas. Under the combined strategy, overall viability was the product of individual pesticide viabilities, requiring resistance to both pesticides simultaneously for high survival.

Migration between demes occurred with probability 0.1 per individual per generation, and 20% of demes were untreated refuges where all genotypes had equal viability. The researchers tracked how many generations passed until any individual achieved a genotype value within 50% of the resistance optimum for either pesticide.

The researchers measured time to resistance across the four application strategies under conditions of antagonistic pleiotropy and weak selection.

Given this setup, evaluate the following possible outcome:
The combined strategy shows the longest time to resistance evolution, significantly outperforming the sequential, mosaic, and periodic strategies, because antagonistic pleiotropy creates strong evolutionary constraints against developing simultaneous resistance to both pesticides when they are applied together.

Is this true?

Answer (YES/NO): NO